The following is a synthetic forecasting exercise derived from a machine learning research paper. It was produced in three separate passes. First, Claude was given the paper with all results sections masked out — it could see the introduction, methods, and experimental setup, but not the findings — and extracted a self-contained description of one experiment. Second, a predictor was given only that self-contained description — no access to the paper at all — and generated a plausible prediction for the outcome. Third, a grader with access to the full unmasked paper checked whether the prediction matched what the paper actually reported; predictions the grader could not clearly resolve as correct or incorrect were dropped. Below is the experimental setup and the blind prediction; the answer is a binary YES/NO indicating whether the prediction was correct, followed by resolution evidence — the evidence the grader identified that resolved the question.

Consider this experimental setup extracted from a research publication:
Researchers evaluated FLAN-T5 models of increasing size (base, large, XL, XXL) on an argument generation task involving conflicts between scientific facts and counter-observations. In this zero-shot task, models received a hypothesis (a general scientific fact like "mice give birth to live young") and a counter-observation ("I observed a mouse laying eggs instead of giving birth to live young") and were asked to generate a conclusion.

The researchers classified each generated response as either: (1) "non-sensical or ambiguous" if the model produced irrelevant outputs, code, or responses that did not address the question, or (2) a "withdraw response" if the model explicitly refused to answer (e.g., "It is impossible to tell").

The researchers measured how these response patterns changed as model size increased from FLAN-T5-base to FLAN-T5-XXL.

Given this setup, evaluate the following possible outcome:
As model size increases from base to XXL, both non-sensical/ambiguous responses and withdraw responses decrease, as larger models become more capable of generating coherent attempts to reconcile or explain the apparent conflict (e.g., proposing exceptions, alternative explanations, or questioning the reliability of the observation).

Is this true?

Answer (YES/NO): YES